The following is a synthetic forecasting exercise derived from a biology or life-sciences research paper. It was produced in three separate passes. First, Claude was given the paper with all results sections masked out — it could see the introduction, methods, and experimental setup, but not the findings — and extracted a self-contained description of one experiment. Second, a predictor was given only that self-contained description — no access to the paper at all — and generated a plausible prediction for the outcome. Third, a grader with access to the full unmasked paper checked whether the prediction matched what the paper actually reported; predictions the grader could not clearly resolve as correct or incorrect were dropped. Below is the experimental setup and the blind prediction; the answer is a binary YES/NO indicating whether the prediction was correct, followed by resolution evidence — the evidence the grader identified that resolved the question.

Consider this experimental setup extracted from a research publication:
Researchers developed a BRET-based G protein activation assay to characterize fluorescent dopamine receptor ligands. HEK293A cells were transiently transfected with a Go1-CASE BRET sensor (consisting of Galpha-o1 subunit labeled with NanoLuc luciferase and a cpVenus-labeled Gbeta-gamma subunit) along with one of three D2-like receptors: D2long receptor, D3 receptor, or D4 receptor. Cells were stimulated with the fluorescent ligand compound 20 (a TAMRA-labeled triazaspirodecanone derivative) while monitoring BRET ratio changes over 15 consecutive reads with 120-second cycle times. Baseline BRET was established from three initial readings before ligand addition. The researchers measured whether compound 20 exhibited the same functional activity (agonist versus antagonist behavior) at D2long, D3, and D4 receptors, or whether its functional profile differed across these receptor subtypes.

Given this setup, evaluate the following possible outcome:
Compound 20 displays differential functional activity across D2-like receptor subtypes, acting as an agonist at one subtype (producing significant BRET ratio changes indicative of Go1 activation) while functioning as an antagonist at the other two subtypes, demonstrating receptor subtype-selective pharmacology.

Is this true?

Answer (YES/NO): NO